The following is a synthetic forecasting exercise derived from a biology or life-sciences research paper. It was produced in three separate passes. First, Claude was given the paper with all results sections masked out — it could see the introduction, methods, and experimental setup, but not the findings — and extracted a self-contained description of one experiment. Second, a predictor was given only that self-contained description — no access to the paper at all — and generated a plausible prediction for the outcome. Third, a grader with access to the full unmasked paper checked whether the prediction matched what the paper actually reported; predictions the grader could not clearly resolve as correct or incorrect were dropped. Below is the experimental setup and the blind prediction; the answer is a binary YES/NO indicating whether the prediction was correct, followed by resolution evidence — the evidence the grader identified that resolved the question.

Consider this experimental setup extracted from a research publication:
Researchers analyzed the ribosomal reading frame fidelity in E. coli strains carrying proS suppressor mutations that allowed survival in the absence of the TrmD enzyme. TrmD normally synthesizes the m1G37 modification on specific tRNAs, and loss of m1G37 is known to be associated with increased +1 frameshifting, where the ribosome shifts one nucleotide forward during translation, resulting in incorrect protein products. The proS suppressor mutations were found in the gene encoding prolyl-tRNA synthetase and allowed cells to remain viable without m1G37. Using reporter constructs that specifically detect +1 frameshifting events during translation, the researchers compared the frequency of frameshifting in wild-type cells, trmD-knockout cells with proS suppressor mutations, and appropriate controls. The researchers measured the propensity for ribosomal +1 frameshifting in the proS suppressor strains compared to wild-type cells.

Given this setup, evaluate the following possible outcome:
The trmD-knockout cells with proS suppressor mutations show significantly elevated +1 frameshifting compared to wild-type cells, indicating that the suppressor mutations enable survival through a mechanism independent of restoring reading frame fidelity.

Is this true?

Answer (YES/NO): YES